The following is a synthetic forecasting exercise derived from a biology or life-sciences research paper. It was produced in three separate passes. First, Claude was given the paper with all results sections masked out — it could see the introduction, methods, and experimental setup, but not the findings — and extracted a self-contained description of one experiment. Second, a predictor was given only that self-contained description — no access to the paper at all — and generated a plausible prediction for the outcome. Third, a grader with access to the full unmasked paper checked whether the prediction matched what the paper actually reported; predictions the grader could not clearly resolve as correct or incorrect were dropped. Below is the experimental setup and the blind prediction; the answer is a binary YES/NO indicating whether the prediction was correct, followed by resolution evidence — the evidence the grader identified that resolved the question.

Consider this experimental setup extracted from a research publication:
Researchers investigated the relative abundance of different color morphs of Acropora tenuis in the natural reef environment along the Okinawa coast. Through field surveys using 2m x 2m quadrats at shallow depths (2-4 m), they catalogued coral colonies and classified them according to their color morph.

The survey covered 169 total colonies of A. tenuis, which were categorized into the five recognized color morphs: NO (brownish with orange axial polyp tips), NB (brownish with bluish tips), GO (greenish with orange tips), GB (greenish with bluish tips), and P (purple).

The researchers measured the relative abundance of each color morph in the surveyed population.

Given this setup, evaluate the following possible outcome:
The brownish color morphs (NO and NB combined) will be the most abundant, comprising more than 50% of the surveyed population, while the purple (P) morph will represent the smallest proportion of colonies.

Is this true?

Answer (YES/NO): NO